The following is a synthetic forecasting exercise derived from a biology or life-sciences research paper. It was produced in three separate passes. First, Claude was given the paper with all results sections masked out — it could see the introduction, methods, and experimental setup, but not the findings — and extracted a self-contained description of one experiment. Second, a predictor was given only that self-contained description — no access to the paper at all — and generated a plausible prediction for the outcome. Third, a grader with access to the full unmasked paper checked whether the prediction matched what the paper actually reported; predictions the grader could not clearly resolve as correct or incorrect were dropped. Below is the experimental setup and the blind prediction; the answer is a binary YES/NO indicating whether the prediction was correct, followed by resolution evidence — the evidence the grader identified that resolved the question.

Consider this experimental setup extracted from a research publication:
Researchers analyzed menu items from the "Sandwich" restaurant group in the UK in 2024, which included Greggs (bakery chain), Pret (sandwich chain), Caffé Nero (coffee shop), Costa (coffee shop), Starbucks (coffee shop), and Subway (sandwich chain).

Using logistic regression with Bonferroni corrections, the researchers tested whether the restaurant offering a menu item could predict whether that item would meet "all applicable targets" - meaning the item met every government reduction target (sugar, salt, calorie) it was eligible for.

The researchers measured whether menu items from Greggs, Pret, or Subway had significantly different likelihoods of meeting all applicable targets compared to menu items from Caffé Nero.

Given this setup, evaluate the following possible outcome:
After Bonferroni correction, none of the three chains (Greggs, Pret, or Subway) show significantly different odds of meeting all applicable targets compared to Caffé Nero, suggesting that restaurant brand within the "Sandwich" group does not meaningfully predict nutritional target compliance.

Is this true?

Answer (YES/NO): NO